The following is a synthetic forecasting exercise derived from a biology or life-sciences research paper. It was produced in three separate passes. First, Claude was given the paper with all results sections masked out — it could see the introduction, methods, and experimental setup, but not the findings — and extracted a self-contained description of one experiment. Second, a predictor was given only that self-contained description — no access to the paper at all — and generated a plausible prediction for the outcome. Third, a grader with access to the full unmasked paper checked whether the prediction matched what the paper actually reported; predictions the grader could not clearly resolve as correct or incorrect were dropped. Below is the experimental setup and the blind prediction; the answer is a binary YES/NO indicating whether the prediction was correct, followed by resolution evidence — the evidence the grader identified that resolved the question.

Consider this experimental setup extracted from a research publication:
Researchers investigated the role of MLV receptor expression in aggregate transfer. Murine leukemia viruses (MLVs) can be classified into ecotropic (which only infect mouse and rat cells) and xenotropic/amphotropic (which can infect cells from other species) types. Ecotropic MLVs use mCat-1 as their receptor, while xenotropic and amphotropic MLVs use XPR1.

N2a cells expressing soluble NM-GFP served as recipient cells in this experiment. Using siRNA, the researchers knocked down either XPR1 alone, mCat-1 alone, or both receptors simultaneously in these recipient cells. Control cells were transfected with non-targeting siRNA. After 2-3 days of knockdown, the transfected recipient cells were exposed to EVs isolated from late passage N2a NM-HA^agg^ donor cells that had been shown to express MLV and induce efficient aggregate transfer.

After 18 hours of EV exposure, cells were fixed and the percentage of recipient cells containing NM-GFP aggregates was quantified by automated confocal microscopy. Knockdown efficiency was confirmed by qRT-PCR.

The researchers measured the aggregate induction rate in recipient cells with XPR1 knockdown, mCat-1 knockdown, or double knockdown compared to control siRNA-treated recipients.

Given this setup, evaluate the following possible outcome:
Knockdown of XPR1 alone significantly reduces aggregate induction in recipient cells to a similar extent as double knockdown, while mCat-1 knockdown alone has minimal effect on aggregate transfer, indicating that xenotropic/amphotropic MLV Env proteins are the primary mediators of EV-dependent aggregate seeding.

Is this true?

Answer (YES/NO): YES